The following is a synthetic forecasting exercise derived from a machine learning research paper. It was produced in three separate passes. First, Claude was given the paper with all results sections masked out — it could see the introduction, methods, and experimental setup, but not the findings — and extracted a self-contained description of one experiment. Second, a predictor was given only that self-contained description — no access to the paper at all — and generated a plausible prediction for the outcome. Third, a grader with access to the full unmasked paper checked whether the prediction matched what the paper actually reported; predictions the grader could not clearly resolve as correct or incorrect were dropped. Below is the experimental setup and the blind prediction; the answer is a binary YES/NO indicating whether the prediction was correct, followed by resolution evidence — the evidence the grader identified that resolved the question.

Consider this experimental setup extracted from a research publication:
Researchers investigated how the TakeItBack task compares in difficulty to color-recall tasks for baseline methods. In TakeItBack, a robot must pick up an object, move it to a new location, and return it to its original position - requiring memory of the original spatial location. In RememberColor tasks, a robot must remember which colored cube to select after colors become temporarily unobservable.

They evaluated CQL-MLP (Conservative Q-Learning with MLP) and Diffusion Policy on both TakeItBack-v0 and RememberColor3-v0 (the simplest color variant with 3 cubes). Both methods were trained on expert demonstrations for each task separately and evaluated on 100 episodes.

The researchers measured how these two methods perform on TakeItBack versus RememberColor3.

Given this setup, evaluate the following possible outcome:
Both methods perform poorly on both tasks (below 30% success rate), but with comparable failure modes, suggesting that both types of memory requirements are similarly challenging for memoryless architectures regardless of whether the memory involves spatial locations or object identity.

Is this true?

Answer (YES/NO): NO